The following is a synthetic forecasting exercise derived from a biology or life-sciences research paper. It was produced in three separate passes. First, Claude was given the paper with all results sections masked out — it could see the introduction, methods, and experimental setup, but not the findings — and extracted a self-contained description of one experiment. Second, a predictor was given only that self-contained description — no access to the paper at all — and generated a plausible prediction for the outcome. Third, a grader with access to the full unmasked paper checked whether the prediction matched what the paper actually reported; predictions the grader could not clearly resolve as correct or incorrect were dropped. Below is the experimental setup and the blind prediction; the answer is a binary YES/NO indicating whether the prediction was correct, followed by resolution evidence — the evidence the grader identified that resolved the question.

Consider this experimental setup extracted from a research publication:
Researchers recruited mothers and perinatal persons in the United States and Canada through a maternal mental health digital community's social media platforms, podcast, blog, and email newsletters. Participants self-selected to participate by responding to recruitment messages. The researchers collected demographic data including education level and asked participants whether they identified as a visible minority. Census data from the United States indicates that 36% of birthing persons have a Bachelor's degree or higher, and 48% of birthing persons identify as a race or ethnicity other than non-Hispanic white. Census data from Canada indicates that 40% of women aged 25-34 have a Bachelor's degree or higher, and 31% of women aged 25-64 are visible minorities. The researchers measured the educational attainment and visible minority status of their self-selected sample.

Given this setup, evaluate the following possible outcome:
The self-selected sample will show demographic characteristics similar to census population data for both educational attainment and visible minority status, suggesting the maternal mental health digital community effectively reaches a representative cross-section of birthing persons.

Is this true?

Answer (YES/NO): NO